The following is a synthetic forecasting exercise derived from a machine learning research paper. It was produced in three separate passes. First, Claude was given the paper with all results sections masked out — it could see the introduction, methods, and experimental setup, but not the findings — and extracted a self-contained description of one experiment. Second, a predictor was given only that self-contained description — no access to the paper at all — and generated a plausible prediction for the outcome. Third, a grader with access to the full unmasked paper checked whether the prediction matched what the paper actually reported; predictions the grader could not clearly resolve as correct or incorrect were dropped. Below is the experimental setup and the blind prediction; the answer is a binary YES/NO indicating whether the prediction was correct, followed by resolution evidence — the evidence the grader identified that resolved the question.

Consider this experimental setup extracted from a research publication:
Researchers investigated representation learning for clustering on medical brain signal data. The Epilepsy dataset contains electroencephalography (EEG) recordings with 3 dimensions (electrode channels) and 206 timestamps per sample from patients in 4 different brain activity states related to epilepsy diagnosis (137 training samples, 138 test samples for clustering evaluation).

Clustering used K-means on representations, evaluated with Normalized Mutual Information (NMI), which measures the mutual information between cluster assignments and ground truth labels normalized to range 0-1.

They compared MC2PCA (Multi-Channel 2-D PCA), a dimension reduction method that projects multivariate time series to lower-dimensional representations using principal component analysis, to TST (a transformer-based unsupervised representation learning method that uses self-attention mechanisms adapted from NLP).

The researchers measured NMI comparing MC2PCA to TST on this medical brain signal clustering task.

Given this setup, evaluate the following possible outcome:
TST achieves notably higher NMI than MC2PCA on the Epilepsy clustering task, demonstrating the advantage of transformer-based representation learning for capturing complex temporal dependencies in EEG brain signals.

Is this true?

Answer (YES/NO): YES